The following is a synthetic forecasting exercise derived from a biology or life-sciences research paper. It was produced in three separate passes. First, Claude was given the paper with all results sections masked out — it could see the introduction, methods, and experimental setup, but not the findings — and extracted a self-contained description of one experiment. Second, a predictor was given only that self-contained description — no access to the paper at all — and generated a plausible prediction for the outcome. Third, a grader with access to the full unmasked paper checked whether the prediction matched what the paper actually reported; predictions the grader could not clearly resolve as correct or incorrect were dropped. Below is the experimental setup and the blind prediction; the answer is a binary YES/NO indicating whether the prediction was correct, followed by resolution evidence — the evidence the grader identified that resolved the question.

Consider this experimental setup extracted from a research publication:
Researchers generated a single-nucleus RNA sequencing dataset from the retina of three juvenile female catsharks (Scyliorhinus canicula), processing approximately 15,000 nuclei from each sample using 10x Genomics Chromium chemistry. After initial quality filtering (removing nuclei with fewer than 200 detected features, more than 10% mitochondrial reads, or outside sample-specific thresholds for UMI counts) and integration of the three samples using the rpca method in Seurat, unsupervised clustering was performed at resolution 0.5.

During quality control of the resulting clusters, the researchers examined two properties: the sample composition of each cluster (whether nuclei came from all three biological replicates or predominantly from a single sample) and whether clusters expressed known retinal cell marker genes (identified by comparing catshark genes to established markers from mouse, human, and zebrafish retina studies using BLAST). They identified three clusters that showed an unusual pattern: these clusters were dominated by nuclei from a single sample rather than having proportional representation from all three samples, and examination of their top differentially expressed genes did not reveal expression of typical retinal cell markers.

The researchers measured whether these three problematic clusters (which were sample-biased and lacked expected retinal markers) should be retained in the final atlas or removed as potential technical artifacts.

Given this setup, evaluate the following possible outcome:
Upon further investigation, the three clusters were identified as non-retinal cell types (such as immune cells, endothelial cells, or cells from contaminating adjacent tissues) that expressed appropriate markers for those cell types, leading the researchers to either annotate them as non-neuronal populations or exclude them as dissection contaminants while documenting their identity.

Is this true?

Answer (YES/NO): NO